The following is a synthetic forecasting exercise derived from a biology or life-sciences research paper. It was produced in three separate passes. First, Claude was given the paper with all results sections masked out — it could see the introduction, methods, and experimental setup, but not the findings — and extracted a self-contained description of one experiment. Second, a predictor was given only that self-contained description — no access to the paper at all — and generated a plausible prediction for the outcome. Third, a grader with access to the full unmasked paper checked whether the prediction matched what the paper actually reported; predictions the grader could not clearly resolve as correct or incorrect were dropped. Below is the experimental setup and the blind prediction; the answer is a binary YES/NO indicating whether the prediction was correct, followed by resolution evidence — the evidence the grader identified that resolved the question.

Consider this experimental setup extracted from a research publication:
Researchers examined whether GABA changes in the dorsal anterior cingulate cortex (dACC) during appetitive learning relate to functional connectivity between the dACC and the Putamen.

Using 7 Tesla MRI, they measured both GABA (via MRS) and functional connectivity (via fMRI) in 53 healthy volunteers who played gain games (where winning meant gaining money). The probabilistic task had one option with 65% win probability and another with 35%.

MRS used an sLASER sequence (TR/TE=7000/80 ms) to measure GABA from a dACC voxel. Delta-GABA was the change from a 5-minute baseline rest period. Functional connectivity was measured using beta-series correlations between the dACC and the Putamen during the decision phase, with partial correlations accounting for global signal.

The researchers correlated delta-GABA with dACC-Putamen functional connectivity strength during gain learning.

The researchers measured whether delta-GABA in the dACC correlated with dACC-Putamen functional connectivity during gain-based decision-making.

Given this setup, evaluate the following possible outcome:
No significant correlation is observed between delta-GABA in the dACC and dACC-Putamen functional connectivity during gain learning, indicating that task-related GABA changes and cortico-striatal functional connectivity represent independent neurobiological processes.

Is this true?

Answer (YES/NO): NO